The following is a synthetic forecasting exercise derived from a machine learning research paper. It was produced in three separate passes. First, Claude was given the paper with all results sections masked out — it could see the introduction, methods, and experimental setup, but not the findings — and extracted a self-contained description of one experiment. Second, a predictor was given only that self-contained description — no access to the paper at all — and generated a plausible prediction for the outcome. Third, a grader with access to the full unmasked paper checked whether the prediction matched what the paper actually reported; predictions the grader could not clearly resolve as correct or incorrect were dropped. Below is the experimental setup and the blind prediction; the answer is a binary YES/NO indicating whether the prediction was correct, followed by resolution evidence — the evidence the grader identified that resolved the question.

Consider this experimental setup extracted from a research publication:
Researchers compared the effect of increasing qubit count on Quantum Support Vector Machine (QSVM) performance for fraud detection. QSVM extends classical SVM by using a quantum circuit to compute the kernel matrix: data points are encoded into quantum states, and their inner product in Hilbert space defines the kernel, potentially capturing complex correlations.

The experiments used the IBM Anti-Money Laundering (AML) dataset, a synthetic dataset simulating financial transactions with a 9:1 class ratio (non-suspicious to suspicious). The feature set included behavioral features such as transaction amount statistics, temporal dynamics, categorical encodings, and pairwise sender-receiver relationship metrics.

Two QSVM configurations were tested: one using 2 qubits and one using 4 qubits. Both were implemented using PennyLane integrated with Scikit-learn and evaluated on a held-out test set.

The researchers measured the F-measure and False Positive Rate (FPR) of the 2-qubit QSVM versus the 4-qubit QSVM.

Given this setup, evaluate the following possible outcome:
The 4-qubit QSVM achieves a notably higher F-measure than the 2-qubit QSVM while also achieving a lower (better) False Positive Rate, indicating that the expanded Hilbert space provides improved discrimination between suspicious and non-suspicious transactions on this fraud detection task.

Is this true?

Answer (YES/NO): NO